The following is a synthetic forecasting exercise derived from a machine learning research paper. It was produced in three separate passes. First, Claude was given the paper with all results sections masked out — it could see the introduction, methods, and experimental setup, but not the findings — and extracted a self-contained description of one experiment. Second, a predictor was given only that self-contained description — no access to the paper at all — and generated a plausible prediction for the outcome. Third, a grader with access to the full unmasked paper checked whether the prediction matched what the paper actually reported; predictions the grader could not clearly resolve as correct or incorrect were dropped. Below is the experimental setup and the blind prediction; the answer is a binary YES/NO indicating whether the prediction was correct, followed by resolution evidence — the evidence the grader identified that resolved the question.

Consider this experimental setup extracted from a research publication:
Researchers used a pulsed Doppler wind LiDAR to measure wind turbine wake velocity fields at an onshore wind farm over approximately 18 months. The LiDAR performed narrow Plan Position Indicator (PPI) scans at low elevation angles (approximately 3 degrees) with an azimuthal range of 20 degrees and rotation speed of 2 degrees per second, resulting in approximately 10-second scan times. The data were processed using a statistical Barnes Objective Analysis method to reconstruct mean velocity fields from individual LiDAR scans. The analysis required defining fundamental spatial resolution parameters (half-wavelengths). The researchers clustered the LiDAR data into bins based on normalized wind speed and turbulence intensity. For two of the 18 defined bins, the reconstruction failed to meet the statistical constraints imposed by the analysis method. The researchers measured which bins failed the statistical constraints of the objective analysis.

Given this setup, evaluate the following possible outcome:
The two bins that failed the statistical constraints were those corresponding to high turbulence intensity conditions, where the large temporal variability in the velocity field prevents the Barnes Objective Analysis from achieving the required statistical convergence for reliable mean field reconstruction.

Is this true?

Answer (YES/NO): NO